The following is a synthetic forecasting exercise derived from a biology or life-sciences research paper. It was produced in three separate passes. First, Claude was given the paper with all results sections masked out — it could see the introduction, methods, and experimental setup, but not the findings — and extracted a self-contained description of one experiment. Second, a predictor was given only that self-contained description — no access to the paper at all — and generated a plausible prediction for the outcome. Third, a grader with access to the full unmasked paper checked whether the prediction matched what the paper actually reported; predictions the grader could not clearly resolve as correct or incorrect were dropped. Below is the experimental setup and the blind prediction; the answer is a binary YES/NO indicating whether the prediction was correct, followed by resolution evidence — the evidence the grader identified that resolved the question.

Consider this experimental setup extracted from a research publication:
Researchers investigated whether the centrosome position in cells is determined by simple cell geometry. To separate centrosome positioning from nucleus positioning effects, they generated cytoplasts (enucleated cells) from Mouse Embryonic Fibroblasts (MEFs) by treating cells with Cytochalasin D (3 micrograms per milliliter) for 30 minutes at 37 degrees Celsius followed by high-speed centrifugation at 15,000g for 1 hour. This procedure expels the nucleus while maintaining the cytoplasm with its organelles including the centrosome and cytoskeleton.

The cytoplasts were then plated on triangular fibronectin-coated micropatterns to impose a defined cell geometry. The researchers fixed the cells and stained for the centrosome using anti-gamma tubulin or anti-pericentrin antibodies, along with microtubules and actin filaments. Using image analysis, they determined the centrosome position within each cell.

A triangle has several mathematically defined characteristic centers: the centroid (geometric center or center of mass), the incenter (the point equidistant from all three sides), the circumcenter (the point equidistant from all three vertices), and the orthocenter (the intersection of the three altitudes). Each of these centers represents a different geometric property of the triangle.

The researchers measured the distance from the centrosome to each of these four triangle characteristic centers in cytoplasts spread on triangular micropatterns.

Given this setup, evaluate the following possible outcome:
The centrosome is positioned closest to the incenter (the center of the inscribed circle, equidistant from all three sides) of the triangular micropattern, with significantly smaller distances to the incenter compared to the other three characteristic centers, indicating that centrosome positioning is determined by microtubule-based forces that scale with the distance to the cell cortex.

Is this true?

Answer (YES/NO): NO